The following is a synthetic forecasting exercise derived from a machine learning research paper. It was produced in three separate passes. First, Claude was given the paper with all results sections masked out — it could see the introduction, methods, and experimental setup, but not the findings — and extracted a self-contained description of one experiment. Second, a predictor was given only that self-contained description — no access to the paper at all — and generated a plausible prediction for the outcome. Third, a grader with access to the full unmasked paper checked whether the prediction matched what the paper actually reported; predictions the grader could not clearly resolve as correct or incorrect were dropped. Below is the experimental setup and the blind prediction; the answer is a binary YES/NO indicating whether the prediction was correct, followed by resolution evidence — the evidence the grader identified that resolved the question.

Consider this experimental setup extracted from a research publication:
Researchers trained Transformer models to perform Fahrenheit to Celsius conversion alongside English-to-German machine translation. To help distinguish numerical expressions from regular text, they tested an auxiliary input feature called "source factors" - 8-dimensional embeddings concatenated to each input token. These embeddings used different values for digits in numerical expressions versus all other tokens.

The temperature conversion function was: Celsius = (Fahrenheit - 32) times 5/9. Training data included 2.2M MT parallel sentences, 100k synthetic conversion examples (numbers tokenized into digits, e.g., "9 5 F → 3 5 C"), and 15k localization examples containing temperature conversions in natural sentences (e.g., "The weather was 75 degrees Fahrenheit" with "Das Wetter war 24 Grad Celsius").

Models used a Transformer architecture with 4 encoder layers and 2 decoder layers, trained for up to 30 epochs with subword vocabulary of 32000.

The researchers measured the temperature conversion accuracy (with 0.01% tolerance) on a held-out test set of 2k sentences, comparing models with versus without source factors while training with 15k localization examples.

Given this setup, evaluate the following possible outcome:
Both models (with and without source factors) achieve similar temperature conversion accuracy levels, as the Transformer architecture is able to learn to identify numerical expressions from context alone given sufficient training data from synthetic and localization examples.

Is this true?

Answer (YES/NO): YES